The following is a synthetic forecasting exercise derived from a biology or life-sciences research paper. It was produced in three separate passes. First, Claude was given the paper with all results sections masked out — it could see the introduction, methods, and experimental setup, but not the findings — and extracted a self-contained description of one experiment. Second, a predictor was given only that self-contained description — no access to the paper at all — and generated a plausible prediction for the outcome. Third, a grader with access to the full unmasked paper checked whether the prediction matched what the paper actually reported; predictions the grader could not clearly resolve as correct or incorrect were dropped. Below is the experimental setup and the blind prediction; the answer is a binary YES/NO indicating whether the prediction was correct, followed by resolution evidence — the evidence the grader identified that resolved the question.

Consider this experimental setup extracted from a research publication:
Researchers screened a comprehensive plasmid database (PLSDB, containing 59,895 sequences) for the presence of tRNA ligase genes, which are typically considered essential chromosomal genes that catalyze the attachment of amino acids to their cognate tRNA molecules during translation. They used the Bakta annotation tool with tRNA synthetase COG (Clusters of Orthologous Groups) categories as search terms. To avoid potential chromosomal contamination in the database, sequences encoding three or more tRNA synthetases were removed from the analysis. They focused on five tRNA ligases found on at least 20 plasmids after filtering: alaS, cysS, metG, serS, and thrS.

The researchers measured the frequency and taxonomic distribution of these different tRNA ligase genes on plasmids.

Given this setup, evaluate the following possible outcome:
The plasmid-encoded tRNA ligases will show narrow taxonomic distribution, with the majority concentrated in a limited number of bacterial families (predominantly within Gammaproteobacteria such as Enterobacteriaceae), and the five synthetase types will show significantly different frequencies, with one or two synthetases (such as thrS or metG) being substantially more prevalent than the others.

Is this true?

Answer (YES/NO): YES